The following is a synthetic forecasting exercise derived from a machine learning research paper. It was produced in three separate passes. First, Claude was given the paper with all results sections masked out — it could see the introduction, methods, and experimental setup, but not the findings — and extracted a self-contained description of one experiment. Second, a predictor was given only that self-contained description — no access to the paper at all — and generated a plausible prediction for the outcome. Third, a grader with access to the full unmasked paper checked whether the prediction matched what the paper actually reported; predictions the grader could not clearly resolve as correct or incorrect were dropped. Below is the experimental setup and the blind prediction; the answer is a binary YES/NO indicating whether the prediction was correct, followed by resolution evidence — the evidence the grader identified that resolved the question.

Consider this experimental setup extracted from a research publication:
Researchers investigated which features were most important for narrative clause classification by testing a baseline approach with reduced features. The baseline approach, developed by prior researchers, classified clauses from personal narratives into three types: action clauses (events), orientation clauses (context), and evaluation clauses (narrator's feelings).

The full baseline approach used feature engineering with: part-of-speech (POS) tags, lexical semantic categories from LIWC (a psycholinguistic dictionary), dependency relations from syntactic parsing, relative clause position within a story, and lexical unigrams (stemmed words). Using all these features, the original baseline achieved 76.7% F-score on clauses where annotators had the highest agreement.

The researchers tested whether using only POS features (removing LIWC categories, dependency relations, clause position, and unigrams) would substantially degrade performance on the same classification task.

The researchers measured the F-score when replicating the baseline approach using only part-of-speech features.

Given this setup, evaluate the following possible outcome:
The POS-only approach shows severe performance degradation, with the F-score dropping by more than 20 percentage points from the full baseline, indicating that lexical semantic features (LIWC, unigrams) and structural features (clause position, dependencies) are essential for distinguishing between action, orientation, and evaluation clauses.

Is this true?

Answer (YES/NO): NO